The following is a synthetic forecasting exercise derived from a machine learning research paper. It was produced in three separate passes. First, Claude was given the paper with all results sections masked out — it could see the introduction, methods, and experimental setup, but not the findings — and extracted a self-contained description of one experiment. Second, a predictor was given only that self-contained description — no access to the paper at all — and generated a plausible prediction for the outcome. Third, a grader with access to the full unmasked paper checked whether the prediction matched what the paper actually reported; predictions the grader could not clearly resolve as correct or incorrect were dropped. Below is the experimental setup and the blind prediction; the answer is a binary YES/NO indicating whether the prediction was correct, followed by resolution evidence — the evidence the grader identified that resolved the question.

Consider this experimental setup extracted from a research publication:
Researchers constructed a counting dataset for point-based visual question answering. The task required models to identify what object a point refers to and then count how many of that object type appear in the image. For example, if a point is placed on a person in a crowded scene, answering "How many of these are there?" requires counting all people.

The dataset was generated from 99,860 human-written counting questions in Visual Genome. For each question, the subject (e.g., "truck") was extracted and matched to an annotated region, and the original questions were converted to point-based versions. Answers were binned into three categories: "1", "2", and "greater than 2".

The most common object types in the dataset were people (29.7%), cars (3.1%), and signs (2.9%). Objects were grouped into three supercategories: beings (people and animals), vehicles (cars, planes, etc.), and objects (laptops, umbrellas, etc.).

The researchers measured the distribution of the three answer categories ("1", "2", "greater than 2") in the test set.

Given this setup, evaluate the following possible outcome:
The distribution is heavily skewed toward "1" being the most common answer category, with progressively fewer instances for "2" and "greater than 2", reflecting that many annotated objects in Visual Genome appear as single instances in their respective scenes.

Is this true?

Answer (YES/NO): NO